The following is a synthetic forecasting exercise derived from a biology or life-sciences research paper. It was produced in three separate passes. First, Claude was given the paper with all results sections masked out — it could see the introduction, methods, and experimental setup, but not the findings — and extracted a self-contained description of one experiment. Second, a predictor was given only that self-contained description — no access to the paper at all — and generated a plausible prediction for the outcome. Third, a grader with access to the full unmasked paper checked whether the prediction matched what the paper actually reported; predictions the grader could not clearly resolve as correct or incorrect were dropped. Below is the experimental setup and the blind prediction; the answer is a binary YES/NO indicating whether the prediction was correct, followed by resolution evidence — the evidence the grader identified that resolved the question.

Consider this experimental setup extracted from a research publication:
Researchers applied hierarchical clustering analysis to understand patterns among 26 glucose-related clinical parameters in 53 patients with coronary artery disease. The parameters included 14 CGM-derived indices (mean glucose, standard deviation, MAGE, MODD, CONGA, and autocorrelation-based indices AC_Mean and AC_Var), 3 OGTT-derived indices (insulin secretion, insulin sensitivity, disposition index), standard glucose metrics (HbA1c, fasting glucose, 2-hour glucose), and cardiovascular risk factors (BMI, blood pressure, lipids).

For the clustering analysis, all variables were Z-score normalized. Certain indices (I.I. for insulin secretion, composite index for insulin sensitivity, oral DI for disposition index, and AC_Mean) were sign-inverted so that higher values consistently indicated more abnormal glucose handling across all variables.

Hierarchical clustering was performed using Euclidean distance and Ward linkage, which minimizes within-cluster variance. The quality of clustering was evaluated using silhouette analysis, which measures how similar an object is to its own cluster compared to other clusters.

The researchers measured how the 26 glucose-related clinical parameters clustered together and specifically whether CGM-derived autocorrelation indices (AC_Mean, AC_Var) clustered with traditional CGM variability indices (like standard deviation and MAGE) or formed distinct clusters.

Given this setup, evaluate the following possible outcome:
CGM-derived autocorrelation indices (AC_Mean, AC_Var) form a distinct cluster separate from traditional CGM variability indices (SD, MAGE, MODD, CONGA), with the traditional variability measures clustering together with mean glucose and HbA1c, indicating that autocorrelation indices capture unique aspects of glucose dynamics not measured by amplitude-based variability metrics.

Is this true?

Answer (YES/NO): NO